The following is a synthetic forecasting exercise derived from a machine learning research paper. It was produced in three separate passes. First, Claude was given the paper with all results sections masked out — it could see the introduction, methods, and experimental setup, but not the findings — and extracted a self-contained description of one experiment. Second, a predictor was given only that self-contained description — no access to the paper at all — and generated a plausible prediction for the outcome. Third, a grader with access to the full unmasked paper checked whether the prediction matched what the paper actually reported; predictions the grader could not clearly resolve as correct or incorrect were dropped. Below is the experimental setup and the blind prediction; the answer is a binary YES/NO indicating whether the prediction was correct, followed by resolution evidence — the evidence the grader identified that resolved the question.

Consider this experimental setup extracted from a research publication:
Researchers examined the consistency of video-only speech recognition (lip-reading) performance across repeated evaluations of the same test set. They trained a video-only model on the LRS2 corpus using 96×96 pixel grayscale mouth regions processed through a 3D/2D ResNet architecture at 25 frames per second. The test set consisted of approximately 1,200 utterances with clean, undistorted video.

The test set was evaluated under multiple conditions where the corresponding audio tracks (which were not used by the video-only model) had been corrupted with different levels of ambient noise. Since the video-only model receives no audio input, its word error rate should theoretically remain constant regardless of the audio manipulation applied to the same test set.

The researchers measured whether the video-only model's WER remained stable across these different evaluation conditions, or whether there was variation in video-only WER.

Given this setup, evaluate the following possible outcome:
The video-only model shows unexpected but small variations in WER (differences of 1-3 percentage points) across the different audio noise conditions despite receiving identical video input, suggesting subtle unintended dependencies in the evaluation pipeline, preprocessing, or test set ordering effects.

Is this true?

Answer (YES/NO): NO